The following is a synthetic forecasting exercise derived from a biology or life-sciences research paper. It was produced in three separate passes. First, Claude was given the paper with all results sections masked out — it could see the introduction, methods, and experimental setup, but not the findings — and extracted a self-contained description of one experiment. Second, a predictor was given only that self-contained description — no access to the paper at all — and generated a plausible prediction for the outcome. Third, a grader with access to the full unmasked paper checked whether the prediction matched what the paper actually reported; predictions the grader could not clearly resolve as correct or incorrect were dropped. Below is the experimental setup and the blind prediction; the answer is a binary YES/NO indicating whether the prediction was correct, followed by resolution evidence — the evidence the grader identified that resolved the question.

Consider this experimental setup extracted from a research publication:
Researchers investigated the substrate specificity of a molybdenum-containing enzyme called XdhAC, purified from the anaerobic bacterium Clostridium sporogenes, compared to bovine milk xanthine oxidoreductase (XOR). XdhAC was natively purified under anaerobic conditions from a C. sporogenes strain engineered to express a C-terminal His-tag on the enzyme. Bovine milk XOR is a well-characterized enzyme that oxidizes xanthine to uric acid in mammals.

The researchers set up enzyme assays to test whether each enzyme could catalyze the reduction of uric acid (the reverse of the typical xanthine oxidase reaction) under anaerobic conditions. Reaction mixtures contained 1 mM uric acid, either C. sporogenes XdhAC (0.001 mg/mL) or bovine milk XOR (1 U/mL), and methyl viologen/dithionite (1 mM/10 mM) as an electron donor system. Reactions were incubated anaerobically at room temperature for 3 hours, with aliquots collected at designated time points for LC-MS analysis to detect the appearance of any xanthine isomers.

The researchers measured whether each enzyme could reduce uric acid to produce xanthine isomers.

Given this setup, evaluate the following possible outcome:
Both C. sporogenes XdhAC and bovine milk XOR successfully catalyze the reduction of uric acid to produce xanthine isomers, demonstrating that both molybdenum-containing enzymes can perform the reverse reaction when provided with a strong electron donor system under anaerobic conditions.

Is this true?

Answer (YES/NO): NO